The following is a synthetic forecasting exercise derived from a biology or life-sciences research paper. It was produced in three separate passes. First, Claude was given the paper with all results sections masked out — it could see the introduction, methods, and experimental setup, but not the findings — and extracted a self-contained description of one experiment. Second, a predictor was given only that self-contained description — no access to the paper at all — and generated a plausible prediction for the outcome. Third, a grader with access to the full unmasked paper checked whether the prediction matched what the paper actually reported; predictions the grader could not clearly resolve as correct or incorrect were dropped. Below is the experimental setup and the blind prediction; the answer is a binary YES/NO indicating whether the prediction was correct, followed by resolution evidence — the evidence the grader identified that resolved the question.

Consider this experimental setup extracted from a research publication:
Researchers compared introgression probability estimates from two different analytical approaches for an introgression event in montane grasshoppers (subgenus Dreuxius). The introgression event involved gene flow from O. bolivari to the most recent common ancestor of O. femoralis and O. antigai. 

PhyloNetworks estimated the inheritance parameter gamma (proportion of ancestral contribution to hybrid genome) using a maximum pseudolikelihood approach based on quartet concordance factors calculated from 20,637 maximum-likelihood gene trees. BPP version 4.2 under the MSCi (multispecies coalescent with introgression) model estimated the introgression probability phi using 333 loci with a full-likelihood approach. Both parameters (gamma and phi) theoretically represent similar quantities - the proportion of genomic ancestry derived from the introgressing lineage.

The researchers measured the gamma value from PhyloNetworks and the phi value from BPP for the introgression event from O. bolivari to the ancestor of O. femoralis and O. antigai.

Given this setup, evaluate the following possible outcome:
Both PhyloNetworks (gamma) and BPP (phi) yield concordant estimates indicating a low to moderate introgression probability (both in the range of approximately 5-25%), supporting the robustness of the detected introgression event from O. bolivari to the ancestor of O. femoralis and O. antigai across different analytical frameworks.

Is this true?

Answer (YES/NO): NO